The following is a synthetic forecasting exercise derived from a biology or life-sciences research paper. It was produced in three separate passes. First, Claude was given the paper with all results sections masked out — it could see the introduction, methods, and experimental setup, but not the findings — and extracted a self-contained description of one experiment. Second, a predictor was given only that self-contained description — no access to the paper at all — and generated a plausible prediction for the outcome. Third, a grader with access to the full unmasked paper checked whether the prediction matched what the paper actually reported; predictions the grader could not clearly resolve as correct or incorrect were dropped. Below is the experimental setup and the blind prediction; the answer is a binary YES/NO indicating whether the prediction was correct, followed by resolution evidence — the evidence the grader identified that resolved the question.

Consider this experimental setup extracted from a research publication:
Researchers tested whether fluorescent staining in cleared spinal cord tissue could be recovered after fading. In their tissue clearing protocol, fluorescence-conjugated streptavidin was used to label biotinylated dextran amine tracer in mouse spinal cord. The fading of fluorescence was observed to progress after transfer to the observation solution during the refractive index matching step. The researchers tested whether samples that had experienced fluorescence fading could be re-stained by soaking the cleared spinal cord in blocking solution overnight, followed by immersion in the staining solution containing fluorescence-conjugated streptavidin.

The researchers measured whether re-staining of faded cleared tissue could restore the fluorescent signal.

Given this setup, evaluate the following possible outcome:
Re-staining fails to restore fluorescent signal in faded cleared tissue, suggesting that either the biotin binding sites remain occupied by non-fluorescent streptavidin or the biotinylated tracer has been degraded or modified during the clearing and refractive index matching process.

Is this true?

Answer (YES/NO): NO